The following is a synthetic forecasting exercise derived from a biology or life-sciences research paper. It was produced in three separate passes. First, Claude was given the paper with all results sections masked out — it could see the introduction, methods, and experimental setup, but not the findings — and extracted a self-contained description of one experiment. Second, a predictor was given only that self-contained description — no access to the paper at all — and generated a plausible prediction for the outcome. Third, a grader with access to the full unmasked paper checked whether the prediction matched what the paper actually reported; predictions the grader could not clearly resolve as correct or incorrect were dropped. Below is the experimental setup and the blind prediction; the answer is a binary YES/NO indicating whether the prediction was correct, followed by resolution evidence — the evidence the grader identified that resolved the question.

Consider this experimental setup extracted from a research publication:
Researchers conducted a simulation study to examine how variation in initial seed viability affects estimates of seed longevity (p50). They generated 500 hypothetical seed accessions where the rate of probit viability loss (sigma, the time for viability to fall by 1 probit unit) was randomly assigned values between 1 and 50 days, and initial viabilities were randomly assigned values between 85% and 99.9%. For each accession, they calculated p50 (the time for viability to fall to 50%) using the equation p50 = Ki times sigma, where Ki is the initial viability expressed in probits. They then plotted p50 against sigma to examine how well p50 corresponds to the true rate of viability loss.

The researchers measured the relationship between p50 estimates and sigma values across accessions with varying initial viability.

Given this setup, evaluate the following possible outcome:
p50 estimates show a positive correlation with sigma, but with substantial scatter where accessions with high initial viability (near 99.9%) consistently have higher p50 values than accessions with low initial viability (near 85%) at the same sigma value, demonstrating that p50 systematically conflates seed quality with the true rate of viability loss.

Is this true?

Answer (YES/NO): YES